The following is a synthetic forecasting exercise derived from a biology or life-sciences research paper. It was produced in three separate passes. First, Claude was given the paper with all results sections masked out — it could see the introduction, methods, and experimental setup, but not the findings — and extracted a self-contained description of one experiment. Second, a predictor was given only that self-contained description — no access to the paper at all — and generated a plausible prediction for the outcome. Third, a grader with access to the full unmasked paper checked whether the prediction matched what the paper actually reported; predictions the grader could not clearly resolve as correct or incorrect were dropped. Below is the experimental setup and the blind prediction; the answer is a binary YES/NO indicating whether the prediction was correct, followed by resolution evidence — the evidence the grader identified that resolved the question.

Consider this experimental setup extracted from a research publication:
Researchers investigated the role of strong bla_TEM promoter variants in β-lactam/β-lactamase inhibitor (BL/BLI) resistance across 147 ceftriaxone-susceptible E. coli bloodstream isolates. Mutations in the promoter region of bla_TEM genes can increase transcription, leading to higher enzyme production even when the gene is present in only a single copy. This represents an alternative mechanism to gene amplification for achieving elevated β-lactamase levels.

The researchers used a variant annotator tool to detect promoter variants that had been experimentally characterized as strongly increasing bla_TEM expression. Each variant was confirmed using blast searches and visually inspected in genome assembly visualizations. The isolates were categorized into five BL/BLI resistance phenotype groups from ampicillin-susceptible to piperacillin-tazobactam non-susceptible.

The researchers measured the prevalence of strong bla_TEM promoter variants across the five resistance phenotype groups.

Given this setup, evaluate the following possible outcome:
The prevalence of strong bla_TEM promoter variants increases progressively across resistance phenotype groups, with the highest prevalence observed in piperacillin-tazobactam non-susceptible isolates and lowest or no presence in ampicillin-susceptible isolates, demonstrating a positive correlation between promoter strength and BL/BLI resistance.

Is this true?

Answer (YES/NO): NO